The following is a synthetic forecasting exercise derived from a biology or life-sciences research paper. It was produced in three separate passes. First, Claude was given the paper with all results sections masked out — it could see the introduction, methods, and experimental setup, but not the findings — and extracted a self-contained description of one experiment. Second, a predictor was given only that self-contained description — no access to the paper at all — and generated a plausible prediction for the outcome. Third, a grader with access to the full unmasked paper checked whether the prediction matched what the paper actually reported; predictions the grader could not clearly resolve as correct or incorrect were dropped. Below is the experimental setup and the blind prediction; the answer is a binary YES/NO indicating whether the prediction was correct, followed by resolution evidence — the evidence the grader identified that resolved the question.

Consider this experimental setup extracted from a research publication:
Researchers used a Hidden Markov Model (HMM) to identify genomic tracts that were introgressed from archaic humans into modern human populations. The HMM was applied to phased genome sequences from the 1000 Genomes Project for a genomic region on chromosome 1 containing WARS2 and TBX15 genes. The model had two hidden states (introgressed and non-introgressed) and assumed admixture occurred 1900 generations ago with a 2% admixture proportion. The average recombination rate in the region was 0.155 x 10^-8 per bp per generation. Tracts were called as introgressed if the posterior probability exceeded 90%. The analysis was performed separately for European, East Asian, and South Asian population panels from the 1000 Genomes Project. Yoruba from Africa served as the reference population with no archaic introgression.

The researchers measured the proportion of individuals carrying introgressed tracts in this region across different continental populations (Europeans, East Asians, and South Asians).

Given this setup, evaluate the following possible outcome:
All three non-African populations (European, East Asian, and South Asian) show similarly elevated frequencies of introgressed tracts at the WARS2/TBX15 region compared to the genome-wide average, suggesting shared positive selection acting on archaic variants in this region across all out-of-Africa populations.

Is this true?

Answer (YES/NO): NO